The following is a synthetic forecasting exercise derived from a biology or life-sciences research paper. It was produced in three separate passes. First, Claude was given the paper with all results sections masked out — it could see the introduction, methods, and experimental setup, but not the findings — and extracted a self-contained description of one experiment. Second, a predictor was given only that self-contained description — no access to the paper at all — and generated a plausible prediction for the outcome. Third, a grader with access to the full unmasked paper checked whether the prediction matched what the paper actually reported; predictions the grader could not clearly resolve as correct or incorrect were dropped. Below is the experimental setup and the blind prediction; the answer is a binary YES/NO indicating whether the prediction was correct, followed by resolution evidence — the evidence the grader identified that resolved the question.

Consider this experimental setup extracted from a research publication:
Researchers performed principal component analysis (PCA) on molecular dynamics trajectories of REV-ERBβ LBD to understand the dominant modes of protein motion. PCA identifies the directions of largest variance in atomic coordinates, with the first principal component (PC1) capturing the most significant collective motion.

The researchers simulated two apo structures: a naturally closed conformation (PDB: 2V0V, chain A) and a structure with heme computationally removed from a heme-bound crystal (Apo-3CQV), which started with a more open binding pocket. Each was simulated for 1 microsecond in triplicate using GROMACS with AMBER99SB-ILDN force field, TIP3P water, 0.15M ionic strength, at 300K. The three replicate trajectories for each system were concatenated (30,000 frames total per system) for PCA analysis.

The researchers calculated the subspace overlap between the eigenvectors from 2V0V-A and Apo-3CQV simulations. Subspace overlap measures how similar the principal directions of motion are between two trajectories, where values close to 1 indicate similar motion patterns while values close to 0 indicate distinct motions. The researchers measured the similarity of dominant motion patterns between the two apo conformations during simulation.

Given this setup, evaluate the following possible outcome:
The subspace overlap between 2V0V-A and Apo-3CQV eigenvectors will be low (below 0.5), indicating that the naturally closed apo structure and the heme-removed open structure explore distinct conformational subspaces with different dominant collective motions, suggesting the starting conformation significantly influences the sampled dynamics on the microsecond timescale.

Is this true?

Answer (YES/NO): NO